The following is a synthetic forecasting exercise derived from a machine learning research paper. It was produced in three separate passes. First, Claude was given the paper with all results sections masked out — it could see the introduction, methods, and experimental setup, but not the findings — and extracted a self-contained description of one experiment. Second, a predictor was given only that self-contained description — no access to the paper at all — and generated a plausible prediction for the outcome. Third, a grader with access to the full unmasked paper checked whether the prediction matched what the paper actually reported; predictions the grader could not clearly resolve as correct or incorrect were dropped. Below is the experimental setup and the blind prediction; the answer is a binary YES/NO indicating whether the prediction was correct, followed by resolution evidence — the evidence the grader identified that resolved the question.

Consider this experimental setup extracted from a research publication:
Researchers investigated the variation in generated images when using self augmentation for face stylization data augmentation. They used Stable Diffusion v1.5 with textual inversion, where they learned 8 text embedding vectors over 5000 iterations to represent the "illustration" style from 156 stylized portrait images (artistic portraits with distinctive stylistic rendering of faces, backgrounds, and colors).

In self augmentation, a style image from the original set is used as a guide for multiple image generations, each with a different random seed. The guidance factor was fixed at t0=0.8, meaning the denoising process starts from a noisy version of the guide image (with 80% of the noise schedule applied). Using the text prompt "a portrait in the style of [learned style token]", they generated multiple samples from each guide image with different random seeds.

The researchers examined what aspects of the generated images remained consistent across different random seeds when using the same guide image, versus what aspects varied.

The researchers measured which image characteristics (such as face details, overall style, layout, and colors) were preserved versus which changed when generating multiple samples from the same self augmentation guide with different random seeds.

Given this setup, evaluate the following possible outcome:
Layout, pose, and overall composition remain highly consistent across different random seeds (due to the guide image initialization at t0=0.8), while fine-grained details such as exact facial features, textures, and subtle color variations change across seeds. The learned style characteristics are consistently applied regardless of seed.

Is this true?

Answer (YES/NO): NO